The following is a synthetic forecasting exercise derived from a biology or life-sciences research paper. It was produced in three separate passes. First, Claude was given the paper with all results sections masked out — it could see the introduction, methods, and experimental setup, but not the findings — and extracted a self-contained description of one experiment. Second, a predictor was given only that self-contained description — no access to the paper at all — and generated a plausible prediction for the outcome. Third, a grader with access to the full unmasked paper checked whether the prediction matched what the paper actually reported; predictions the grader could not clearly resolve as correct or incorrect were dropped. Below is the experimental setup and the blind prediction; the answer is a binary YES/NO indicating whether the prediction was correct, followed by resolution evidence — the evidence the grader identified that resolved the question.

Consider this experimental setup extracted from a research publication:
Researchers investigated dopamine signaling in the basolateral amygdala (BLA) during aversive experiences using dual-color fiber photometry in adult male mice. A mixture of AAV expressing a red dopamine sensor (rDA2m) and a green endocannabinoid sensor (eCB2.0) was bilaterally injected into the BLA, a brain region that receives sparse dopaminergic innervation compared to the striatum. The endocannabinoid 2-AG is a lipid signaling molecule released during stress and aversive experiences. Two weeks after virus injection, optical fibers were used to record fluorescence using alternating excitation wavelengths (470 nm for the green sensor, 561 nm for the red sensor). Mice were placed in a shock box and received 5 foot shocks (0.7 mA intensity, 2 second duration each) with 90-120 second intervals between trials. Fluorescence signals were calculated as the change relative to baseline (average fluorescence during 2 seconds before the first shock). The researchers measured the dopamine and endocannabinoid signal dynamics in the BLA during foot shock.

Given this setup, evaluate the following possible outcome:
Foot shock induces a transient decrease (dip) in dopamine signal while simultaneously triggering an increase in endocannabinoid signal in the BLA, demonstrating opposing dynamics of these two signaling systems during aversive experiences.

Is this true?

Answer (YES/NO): NO